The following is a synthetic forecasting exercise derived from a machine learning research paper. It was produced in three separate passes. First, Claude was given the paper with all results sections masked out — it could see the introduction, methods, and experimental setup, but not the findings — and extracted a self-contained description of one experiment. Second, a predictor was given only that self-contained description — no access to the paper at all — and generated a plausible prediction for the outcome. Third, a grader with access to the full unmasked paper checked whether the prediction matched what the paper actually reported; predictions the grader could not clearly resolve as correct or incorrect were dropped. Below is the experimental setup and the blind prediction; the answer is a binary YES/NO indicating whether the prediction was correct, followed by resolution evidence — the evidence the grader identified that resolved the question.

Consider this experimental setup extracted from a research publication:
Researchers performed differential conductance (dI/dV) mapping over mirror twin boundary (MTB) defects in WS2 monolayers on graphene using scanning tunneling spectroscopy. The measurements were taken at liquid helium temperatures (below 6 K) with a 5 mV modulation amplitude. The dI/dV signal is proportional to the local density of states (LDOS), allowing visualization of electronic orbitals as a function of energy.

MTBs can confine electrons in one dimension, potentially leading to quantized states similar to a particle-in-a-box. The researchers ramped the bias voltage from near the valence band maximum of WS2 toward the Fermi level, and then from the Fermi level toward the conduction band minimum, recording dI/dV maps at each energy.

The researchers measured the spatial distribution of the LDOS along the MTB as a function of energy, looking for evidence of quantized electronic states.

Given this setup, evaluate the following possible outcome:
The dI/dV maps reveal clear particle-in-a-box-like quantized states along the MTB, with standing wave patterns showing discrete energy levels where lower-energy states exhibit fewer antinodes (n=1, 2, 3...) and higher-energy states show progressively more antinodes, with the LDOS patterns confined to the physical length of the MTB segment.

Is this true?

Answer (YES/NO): YES